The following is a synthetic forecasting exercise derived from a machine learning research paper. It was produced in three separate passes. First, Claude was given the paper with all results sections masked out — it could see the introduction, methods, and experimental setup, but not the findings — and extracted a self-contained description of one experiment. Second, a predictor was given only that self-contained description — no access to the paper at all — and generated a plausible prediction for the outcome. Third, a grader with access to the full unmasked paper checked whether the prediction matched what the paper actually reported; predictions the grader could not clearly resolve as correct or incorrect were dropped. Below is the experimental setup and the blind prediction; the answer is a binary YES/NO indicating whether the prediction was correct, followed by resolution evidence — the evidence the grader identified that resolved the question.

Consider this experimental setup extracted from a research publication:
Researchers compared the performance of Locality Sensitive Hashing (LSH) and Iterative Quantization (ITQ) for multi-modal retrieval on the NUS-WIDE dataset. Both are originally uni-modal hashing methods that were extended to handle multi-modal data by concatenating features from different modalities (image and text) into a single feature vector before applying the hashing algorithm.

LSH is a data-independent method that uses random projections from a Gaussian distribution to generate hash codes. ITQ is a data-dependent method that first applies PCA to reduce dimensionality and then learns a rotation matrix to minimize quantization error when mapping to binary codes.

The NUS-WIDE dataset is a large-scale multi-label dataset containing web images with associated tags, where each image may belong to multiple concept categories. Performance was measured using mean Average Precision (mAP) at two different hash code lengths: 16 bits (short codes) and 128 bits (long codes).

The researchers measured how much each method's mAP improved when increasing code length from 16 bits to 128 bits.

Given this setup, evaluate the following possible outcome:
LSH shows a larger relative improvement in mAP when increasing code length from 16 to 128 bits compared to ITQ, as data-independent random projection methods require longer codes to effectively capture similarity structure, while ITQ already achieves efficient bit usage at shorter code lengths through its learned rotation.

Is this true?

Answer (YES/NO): YES